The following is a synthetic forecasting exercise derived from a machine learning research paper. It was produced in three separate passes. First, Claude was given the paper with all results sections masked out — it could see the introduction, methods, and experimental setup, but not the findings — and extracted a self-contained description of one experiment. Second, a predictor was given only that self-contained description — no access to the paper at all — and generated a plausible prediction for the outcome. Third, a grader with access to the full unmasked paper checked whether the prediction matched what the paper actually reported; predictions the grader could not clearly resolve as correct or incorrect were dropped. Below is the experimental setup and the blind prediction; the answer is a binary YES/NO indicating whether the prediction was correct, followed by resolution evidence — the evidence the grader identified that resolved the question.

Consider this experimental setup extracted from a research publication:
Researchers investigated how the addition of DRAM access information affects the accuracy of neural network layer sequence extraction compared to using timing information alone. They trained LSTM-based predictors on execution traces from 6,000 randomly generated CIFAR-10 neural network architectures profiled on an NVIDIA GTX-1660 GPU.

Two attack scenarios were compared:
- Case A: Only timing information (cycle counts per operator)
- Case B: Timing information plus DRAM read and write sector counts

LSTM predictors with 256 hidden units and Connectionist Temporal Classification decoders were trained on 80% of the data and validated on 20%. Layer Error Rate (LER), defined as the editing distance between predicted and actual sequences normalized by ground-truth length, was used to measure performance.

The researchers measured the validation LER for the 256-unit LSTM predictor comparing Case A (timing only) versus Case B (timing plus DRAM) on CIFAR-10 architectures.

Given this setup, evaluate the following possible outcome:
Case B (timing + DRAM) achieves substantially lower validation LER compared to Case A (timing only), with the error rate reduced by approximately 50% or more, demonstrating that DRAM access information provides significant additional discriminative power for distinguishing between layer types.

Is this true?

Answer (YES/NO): YES